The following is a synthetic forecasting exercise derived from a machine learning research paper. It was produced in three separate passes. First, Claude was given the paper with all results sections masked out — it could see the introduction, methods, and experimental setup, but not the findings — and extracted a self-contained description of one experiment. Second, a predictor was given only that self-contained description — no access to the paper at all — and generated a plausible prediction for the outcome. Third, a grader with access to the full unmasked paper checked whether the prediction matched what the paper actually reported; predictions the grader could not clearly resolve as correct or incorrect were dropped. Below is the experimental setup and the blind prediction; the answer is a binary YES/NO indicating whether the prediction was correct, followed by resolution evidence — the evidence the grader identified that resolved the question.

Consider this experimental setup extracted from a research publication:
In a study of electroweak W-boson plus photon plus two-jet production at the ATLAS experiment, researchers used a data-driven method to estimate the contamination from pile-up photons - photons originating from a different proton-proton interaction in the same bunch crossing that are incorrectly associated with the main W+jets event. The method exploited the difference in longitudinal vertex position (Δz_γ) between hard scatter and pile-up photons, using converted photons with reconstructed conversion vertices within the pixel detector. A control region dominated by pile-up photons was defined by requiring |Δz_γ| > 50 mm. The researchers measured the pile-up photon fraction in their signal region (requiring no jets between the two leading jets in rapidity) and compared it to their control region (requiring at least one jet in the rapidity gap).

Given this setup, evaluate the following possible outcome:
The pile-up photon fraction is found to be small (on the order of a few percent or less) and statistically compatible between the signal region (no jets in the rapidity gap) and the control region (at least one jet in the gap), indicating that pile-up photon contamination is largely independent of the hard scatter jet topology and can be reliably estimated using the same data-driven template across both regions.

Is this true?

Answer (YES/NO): NO